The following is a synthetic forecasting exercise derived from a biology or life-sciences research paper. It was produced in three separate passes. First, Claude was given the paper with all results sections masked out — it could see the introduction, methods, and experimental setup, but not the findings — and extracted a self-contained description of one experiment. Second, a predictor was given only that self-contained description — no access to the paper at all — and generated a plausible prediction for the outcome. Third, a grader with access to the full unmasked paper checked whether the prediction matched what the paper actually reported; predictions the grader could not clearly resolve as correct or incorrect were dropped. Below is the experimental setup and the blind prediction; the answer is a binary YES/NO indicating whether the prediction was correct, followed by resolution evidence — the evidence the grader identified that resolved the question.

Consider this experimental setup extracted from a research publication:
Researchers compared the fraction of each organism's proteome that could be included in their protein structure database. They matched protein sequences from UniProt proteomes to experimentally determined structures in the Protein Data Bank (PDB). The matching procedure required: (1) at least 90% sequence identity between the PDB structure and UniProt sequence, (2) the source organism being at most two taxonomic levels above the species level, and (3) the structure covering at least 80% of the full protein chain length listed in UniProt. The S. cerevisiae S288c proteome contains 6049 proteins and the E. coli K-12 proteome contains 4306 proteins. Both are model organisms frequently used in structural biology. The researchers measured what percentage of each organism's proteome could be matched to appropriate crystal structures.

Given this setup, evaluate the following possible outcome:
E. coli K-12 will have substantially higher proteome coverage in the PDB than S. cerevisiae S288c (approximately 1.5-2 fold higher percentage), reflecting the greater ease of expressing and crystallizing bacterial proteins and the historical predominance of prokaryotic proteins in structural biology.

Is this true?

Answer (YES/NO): YES